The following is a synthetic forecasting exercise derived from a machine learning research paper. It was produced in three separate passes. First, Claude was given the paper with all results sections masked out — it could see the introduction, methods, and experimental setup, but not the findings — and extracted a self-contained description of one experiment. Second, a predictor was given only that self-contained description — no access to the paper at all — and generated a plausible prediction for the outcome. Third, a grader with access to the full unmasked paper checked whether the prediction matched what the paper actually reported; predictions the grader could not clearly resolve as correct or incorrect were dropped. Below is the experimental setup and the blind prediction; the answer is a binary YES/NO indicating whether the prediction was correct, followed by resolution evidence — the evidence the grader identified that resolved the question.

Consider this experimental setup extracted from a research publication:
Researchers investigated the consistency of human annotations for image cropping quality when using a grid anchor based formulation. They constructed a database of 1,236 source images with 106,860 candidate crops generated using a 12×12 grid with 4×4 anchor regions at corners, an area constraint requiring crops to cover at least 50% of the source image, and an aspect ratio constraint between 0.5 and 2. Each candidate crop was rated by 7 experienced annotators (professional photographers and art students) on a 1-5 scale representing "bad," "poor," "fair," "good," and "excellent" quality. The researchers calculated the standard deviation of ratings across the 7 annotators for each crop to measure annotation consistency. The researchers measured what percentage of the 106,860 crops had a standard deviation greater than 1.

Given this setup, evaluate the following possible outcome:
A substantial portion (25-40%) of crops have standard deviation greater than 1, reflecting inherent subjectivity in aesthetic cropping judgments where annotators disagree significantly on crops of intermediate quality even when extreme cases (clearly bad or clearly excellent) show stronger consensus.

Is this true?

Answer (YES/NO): NO